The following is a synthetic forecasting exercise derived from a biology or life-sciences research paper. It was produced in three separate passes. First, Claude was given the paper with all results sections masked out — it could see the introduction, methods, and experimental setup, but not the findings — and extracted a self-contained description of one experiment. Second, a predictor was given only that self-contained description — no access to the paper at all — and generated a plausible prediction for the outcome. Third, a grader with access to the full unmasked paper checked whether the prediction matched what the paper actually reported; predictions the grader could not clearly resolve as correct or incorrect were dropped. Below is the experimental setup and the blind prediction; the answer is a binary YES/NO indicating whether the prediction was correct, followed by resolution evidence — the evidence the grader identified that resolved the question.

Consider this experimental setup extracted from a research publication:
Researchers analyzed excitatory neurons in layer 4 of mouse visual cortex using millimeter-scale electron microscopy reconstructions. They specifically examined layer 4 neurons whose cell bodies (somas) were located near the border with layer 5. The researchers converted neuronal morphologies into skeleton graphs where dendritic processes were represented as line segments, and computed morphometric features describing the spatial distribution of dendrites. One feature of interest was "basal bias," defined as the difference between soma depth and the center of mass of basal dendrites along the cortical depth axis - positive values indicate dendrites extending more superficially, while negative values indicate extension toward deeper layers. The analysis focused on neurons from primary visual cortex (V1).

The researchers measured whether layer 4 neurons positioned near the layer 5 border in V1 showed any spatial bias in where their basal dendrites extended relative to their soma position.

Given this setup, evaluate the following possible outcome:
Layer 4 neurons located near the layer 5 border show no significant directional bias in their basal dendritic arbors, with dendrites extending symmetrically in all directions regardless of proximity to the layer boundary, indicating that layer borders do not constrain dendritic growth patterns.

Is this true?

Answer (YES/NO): NO